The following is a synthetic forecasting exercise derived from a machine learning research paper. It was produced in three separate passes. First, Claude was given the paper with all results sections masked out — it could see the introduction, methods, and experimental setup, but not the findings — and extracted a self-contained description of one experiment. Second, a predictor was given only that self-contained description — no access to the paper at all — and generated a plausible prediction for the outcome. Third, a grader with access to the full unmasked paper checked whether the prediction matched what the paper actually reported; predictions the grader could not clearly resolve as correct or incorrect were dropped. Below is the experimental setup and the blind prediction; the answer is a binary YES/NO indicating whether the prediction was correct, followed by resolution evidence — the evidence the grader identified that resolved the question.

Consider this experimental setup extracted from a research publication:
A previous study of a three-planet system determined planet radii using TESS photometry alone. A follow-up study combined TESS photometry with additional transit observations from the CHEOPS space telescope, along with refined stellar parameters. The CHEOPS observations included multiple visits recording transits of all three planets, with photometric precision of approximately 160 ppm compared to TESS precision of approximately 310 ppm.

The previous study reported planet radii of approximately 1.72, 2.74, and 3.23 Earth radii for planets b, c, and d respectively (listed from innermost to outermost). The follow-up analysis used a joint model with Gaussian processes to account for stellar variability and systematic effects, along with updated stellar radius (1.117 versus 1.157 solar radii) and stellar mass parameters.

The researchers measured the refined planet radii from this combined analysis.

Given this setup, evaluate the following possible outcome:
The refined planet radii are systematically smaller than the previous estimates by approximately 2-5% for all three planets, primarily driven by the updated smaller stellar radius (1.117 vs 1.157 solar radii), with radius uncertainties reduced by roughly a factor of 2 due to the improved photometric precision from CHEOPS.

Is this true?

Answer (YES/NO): NO